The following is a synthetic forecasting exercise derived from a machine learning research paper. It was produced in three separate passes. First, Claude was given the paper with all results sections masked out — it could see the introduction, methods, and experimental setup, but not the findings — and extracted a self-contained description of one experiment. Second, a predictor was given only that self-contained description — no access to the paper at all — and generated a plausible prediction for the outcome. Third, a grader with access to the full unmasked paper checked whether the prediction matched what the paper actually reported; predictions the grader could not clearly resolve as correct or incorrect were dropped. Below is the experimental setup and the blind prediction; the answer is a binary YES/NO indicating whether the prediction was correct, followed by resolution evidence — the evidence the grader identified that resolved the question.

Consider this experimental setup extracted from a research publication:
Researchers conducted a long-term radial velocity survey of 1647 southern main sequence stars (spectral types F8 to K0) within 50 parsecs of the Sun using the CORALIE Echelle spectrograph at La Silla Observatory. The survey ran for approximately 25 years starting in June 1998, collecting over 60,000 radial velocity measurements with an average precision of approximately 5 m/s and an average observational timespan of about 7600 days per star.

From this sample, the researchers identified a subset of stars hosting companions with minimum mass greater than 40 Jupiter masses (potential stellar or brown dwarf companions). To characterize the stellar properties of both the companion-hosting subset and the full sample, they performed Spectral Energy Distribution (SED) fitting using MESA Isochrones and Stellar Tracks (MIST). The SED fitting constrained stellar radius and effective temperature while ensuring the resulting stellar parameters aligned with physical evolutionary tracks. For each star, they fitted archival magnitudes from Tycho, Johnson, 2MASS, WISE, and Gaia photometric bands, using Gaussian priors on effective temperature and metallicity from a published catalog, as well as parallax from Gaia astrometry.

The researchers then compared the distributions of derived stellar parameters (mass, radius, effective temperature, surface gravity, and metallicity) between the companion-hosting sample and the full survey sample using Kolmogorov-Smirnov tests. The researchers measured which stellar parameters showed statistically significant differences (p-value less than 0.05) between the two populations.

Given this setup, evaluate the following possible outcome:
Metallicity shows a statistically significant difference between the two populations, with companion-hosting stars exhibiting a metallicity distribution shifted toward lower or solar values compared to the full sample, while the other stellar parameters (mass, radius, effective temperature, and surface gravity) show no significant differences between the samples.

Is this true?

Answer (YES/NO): NO